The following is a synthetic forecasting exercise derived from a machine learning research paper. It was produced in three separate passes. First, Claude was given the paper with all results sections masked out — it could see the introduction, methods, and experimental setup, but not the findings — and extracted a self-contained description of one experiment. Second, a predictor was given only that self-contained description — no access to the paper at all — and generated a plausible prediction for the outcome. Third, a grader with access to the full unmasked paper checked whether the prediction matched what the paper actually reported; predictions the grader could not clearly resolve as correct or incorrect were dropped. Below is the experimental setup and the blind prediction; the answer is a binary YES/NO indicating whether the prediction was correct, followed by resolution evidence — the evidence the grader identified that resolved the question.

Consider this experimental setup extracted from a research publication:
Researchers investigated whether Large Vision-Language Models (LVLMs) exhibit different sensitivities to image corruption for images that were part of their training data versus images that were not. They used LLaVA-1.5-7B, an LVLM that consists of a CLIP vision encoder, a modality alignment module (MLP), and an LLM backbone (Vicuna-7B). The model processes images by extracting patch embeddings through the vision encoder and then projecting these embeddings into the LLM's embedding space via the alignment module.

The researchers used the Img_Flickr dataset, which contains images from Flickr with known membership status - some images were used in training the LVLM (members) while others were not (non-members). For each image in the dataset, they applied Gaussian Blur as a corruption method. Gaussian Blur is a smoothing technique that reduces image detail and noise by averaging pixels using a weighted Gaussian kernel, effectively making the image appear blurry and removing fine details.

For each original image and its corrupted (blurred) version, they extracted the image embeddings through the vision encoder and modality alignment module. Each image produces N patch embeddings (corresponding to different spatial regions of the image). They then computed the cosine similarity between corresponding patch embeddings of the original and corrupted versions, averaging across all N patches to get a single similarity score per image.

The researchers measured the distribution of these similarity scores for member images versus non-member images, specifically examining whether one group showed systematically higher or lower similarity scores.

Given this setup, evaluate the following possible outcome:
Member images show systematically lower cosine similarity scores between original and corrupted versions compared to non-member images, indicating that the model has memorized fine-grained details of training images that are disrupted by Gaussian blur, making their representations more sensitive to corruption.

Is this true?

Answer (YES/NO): NO